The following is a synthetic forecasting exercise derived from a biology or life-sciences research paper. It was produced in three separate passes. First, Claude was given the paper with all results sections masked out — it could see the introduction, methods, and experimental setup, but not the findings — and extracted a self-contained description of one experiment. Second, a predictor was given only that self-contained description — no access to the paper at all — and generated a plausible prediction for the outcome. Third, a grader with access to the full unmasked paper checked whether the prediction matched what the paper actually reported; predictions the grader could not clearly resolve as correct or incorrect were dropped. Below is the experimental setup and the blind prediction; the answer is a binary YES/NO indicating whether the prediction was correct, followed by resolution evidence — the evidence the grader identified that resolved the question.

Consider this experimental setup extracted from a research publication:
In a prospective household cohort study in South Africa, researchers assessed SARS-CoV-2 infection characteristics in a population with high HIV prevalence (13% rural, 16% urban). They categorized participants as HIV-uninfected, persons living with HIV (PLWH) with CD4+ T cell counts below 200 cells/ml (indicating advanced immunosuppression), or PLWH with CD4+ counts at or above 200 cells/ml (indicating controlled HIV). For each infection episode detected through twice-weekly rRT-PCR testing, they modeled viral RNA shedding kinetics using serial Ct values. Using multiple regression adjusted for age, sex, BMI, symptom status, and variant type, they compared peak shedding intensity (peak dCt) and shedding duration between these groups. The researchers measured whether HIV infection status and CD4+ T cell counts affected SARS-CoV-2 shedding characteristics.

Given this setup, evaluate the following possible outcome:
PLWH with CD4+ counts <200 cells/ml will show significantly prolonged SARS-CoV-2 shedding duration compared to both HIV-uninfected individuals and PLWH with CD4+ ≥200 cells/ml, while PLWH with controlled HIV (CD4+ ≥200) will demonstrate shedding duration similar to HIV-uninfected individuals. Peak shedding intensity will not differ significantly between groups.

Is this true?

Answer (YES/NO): NO